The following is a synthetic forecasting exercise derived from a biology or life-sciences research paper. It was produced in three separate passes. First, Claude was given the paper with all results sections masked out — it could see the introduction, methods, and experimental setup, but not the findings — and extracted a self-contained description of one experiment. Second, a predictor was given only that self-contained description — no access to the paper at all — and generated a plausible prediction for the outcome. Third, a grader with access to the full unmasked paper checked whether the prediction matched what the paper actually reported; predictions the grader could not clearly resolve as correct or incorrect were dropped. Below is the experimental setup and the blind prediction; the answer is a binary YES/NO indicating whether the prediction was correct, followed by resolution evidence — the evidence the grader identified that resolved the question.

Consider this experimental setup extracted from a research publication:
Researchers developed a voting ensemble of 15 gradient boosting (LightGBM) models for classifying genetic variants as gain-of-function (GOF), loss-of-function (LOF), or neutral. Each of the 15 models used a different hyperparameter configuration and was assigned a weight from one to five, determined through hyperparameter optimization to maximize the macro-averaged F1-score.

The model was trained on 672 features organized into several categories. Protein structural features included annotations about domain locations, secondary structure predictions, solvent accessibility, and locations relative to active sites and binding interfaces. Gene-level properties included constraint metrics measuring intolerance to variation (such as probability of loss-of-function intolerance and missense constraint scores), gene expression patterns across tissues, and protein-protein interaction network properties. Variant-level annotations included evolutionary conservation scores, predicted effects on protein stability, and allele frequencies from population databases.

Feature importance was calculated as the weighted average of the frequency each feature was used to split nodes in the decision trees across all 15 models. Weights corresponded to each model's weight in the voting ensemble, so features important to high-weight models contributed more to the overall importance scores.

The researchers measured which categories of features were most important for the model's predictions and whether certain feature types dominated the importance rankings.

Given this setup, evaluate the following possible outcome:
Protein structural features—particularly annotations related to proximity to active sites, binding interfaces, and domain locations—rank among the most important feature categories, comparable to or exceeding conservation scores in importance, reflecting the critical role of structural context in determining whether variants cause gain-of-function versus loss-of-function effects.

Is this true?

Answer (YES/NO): NO